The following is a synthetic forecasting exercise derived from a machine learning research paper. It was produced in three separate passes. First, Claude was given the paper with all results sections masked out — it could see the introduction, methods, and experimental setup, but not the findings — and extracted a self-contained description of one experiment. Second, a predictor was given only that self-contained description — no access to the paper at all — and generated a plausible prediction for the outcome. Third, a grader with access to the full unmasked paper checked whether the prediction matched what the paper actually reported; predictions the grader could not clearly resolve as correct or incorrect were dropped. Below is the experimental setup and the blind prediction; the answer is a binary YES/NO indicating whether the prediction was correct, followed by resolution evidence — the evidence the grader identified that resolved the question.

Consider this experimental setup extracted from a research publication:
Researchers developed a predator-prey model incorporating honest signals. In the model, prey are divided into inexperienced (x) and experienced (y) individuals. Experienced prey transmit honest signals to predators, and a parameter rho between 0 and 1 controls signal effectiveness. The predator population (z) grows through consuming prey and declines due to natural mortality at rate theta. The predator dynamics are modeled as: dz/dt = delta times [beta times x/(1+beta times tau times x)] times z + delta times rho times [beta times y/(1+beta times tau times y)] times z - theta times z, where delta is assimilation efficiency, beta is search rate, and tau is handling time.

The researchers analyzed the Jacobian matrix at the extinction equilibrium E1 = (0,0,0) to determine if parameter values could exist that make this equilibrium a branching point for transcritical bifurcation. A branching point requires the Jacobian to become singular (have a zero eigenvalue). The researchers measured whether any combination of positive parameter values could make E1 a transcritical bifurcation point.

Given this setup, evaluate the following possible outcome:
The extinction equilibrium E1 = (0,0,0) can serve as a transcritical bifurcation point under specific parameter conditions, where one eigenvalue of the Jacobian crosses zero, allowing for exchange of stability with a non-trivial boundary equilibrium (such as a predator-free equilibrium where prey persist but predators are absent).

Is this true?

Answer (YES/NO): NO